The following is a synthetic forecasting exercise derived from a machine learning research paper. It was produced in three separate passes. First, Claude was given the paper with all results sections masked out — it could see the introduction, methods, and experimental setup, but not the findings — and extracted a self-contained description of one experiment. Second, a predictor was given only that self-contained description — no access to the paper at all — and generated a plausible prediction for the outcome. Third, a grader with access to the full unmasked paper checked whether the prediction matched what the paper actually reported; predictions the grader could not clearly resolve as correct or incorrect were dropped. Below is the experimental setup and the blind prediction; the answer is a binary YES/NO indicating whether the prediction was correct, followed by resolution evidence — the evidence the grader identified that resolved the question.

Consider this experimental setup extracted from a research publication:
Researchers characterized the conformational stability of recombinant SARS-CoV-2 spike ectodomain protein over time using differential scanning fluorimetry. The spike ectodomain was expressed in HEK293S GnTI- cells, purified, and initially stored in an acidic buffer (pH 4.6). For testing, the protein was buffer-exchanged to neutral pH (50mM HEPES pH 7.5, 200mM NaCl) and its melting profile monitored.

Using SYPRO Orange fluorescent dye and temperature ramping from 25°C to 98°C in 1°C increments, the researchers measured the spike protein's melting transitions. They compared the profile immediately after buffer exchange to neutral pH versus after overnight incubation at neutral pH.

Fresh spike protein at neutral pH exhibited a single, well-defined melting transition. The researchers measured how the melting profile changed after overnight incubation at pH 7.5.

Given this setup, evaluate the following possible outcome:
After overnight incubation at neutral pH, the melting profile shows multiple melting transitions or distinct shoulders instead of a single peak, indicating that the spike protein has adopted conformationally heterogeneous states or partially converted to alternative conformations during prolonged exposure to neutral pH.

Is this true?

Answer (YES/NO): YES